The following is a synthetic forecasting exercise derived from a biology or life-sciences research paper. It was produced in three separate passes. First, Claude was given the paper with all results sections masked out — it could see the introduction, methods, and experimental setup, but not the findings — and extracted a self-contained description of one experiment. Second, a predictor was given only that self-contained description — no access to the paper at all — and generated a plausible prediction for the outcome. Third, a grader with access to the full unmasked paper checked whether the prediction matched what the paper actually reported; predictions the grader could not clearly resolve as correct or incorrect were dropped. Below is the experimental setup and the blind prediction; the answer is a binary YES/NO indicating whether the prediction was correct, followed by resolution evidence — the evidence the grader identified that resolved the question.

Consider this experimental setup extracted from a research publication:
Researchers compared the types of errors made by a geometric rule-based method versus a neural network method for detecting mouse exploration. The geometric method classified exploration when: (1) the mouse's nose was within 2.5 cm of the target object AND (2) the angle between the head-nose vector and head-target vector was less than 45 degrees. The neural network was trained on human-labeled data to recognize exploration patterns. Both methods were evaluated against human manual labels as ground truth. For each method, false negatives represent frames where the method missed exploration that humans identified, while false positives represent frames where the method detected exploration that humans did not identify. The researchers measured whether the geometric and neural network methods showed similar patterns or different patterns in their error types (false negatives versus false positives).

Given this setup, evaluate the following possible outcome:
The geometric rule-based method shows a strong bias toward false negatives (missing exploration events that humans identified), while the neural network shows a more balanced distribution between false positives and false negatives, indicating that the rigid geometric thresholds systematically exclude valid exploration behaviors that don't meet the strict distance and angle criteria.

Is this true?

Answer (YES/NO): YES